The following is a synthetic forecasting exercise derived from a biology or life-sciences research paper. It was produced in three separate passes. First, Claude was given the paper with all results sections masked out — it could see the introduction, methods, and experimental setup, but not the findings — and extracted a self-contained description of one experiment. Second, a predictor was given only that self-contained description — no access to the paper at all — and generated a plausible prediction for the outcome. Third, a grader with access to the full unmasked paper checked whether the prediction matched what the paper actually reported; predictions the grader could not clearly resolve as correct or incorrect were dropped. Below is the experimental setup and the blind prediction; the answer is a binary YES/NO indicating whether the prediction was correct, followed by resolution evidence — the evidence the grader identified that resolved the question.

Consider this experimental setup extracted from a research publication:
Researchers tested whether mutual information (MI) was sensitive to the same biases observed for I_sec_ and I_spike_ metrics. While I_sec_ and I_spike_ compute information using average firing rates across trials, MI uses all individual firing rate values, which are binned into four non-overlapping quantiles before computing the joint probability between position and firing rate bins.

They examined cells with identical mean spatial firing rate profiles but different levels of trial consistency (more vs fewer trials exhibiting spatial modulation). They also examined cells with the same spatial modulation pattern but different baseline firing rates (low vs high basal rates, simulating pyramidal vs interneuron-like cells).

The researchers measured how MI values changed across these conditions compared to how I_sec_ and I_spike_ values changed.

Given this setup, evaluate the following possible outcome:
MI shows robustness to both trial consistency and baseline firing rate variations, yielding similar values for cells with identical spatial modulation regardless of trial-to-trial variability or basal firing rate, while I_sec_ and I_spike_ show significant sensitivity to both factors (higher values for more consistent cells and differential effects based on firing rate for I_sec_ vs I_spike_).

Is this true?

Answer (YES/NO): NO